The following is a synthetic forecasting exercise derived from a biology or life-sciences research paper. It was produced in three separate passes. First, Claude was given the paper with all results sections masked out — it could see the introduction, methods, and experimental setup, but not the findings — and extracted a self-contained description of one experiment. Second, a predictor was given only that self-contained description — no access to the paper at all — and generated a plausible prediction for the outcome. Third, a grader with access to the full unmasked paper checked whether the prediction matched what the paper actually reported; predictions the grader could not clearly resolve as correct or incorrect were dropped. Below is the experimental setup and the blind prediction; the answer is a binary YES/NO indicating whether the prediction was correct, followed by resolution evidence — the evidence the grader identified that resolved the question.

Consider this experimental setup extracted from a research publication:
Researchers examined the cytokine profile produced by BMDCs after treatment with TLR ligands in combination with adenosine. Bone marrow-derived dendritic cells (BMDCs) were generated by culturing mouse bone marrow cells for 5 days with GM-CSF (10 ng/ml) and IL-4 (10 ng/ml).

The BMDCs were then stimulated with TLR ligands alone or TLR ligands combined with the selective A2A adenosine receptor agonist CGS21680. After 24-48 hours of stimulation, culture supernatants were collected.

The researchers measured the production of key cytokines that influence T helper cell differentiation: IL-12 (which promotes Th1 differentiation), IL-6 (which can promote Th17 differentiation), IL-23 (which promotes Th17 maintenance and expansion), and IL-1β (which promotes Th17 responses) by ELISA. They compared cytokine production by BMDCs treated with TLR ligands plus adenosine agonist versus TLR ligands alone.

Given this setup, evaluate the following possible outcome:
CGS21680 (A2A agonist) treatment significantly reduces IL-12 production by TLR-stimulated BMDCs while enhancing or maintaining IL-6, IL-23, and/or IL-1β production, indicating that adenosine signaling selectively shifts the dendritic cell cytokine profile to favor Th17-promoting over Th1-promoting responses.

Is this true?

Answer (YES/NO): YES